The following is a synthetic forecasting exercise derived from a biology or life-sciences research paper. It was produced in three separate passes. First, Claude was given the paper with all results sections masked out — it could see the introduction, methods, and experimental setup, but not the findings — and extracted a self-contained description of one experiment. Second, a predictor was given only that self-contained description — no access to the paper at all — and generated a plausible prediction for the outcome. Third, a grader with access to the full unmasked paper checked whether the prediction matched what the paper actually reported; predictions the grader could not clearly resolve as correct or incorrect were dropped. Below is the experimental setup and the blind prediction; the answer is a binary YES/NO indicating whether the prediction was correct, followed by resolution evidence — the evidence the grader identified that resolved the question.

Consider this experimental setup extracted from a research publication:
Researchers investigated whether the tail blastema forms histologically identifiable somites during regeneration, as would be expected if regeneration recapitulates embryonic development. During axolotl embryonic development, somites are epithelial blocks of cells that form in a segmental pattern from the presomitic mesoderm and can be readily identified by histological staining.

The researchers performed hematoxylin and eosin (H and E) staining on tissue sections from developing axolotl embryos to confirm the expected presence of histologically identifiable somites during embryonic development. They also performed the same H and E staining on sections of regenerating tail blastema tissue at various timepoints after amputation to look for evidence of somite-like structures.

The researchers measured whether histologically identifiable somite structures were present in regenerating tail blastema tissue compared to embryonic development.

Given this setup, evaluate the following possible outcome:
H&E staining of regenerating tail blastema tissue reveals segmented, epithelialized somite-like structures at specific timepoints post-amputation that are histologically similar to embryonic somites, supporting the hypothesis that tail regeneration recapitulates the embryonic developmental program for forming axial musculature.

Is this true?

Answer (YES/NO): NO